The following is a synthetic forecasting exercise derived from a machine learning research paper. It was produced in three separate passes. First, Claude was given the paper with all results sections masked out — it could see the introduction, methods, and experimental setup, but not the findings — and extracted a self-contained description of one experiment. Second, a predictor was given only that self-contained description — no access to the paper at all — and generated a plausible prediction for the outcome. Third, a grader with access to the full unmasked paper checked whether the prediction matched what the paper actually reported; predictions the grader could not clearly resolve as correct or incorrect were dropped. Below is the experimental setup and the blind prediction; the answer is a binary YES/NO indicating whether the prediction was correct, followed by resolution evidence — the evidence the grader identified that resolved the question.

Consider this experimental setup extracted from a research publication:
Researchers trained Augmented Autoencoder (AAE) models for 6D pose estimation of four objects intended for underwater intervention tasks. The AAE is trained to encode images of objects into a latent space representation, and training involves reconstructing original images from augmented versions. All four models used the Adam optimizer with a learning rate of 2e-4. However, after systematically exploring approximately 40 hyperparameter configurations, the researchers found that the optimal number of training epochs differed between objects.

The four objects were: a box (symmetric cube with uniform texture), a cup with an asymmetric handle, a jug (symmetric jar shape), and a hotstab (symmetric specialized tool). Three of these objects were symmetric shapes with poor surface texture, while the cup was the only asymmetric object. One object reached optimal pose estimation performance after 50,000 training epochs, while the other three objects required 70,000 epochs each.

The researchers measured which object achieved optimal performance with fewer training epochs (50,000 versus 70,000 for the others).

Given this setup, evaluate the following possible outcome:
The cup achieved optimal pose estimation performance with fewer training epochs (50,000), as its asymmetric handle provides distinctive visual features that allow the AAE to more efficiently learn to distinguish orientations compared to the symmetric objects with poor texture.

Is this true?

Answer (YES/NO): NO